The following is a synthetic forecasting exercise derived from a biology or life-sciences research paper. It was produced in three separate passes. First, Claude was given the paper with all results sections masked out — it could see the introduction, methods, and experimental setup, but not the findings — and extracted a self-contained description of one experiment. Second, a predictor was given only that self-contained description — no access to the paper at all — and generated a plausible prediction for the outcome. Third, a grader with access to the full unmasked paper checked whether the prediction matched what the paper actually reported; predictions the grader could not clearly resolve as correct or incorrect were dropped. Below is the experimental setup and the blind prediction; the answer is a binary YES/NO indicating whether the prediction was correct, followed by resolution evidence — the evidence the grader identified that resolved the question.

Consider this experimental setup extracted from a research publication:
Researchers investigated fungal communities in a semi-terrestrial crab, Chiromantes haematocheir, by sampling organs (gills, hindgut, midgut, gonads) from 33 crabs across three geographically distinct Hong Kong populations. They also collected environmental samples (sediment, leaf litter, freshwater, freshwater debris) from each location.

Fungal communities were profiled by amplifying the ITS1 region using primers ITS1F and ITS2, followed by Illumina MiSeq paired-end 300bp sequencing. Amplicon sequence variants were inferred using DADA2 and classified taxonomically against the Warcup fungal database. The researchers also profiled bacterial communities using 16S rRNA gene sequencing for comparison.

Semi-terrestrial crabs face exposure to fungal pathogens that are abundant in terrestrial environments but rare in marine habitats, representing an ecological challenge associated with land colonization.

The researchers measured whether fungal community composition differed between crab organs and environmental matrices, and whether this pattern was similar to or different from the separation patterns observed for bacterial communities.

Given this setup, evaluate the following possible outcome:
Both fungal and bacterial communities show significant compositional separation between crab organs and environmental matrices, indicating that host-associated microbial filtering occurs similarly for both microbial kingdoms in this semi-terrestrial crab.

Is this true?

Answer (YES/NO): NO